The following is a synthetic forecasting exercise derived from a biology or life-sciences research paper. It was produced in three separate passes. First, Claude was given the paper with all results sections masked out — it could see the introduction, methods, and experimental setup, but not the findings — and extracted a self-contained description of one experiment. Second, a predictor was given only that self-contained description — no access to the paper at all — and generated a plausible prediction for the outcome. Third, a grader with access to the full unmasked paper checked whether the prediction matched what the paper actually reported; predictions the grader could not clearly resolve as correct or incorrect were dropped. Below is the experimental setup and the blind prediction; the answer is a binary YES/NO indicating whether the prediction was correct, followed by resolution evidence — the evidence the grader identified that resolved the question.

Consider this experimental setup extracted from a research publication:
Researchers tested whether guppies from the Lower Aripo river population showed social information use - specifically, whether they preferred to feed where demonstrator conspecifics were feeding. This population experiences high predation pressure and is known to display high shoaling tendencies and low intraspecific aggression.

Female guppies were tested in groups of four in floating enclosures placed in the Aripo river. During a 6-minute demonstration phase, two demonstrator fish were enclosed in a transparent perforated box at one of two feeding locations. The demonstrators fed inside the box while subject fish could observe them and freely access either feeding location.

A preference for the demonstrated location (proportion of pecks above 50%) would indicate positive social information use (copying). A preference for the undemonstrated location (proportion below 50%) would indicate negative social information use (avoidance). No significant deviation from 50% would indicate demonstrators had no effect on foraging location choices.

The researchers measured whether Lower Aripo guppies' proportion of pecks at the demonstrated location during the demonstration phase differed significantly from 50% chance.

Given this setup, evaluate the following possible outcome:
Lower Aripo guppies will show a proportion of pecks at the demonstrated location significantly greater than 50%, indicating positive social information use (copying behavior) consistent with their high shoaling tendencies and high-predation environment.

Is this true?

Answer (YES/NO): YES